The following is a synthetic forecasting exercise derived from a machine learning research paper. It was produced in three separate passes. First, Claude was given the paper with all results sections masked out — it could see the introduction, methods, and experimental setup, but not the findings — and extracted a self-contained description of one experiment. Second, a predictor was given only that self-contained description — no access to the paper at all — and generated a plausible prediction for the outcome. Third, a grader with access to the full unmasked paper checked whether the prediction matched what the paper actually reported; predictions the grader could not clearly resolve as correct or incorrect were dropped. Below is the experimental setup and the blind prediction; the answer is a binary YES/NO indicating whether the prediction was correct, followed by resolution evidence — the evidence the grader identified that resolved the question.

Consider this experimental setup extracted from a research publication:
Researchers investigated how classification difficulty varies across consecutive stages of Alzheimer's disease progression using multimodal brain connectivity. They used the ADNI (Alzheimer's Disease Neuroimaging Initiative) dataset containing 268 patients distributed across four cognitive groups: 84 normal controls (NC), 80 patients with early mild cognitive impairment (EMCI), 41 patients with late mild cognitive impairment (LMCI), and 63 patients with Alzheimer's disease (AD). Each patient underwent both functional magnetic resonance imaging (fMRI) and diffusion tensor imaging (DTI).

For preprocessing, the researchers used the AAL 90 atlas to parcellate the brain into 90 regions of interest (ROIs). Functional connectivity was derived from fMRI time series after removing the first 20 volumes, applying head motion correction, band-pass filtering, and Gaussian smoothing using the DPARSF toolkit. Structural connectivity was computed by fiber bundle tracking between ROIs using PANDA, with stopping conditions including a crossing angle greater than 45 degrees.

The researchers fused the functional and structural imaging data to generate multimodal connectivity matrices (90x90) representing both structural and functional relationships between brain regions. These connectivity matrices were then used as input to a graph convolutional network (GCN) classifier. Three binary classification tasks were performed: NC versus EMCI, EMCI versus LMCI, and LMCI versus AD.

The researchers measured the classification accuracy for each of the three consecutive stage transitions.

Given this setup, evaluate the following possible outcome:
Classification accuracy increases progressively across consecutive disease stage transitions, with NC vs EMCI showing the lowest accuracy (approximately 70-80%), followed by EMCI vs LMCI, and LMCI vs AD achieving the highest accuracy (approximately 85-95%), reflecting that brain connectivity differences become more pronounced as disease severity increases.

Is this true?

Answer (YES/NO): NO